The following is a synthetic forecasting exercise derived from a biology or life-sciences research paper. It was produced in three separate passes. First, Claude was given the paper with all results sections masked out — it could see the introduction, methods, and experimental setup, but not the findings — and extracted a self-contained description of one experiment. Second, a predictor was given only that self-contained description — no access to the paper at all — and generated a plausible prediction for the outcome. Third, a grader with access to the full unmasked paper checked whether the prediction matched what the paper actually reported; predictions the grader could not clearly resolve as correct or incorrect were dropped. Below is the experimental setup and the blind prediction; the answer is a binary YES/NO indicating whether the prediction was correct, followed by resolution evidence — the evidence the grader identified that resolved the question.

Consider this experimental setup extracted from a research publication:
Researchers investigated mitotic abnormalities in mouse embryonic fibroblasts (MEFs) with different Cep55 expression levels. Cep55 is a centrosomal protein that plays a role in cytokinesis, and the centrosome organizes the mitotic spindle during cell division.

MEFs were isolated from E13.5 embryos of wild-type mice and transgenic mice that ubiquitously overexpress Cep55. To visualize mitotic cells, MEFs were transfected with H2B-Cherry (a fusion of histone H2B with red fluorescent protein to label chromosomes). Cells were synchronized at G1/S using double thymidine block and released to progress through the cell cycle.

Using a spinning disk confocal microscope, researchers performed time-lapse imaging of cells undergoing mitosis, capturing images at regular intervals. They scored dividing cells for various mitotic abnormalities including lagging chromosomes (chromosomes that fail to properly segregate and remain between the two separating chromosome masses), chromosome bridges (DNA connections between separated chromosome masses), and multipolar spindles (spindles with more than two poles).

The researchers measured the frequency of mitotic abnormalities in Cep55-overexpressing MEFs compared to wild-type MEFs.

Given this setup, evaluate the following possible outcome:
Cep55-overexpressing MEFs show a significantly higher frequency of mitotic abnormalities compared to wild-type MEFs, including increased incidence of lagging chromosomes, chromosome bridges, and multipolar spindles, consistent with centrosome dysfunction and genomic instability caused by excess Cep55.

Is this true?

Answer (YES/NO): YES